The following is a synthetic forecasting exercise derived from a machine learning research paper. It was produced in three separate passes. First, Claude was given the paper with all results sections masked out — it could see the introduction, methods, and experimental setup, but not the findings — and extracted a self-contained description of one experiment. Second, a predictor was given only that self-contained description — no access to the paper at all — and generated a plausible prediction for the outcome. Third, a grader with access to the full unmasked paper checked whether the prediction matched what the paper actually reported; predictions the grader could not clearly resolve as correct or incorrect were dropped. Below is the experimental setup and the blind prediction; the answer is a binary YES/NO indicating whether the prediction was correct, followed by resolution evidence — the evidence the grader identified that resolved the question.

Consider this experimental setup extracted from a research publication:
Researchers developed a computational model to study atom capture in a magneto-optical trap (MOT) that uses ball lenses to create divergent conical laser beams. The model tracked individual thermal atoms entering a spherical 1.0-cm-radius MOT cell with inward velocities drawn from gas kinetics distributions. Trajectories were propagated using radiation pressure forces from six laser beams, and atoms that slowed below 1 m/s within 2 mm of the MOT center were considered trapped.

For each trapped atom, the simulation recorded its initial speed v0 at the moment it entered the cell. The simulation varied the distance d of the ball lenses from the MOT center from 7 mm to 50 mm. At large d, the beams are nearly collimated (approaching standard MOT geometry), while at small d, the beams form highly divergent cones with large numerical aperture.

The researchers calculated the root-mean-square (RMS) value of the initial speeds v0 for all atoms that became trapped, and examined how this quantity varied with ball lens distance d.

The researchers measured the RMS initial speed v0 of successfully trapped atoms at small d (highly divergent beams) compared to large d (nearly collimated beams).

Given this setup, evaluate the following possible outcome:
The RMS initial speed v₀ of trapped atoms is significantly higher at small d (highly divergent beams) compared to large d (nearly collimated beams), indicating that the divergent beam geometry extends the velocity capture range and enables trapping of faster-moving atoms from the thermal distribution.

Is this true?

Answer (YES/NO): NO